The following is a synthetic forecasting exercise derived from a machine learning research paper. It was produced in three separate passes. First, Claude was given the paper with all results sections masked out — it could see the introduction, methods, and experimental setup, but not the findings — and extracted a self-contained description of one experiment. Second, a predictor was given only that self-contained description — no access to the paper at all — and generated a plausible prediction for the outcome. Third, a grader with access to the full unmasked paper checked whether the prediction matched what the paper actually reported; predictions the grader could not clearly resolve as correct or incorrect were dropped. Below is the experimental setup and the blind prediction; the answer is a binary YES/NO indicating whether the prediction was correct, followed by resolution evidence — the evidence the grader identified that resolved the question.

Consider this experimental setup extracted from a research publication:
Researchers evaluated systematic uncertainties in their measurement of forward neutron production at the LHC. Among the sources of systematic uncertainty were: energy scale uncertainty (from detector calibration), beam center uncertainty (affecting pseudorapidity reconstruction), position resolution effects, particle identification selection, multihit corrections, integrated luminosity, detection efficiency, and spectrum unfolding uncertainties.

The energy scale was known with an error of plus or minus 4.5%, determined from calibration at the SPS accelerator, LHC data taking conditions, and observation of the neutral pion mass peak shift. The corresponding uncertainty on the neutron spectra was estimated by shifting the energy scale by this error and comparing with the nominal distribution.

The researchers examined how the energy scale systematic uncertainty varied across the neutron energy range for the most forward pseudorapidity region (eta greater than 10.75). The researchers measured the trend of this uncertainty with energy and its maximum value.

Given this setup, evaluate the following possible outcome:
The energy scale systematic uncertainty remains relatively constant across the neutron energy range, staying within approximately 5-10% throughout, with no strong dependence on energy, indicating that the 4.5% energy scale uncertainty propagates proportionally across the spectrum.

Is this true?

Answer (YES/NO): NO